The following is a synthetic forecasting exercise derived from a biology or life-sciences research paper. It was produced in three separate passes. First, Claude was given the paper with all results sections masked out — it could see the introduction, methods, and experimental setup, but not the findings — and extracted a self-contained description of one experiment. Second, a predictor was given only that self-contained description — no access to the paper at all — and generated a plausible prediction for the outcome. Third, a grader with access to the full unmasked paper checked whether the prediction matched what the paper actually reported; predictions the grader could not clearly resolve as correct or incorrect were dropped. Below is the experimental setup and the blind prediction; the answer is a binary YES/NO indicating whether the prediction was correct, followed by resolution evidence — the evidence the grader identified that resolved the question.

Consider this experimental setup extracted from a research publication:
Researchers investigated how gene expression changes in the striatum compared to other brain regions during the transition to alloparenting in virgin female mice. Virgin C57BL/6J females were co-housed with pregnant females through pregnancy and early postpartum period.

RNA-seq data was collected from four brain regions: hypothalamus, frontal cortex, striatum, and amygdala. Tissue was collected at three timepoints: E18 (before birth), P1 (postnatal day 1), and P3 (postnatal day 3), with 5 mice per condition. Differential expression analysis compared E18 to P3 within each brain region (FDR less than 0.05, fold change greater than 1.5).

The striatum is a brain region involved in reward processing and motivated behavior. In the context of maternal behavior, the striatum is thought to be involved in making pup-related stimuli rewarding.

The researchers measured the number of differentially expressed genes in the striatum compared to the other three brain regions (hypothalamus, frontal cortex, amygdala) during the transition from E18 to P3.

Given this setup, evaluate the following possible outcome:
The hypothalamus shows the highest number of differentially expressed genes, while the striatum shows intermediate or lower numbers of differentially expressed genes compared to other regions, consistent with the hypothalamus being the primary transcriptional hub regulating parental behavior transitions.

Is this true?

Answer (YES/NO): NO